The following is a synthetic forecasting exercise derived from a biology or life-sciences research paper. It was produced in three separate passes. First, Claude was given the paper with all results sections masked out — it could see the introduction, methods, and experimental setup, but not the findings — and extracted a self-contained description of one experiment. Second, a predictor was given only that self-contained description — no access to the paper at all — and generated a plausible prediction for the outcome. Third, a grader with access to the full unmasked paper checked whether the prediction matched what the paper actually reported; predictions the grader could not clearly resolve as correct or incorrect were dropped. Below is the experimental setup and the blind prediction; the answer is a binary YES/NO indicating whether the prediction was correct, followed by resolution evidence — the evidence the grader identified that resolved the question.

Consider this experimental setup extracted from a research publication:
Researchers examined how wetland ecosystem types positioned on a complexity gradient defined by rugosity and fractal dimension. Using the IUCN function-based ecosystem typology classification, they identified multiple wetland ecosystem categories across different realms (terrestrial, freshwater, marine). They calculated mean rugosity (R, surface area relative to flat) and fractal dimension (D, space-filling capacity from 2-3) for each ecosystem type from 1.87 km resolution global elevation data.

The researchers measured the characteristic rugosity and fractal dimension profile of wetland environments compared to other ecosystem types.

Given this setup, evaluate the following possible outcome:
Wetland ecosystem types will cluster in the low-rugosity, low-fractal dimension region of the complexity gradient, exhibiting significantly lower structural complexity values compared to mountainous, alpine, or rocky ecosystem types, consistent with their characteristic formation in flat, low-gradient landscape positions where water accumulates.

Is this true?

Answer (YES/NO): NO